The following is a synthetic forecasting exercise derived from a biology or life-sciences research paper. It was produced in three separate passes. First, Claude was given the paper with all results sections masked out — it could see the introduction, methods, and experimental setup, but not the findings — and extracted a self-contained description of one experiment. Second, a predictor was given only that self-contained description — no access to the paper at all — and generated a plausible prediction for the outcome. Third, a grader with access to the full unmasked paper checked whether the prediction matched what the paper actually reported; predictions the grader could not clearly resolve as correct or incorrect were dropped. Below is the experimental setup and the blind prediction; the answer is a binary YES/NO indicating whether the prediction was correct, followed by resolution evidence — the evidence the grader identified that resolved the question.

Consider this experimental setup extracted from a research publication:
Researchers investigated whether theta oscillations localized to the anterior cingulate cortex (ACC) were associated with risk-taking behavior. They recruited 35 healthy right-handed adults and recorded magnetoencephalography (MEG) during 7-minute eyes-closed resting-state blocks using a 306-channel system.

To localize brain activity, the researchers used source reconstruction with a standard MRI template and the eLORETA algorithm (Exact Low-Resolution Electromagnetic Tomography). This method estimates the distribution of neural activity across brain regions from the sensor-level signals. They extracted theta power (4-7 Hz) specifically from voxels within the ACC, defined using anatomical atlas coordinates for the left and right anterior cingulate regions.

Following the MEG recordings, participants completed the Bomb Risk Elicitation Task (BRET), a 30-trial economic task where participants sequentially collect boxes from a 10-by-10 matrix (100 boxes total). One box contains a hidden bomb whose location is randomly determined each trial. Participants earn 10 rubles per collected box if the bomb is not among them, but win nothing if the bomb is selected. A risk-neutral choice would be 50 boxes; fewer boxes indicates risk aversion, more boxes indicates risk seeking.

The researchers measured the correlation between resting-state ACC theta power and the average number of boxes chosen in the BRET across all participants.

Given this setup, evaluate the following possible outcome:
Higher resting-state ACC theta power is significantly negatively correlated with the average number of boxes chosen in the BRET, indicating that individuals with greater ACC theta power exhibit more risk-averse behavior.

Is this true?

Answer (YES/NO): NO